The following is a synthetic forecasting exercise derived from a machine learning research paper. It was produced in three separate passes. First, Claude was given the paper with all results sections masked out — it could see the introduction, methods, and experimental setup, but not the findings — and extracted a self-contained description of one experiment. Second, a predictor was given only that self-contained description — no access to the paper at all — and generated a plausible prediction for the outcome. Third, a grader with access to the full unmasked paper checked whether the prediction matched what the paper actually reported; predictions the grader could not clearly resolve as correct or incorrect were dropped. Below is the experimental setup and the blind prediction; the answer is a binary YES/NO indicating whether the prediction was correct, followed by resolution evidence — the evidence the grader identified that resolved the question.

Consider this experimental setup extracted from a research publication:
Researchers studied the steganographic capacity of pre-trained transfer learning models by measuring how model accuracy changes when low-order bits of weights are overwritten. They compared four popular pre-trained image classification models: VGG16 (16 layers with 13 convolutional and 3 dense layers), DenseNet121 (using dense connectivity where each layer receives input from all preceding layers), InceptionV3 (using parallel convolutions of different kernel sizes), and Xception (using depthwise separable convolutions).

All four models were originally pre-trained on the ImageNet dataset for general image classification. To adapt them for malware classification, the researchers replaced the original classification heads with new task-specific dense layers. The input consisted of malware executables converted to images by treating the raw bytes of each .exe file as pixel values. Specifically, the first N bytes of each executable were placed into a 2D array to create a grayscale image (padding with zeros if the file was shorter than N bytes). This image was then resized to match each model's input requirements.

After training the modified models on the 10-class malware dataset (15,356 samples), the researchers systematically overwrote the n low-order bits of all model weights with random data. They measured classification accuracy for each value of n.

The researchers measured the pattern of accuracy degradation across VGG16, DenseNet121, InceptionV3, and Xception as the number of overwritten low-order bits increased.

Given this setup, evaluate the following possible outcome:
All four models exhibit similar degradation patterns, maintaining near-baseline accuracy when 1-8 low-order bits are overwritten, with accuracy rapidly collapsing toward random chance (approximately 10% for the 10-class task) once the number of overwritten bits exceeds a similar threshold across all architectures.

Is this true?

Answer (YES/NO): NO